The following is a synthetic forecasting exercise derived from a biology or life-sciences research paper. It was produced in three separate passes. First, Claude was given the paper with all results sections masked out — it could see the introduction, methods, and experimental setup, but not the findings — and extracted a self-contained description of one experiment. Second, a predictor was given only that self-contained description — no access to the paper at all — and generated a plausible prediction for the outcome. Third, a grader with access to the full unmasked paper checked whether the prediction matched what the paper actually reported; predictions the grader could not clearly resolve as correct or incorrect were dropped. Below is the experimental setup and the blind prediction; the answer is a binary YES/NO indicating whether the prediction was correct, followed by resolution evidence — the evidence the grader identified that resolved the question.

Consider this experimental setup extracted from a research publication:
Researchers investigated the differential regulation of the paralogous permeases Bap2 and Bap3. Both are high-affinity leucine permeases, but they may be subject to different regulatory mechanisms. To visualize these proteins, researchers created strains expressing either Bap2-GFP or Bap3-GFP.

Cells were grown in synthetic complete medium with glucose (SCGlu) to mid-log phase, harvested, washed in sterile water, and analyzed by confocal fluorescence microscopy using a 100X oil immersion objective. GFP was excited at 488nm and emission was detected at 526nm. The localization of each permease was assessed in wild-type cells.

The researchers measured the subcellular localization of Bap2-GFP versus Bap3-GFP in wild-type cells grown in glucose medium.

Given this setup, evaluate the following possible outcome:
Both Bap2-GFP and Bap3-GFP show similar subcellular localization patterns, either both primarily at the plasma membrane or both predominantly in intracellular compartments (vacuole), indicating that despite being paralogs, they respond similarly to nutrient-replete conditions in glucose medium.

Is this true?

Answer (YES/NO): NO